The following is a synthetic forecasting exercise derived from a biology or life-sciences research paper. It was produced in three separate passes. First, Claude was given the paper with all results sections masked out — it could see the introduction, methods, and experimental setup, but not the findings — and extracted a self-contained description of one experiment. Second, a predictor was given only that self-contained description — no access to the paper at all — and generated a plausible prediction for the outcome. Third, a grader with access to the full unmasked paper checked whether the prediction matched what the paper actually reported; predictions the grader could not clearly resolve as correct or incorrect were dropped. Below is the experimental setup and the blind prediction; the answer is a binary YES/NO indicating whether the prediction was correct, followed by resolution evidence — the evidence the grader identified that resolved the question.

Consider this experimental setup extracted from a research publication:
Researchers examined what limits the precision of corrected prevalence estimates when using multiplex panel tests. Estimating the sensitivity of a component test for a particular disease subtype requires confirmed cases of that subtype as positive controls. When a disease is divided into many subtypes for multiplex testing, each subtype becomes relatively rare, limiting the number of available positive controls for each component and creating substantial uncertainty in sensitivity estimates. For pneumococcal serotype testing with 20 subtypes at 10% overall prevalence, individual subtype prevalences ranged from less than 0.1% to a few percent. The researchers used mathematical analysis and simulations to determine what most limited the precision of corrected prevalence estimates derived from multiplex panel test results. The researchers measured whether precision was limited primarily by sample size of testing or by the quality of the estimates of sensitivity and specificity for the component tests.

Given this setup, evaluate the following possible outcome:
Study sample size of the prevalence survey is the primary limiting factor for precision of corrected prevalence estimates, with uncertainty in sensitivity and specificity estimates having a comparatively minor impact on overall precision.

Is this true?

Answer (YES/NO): NO